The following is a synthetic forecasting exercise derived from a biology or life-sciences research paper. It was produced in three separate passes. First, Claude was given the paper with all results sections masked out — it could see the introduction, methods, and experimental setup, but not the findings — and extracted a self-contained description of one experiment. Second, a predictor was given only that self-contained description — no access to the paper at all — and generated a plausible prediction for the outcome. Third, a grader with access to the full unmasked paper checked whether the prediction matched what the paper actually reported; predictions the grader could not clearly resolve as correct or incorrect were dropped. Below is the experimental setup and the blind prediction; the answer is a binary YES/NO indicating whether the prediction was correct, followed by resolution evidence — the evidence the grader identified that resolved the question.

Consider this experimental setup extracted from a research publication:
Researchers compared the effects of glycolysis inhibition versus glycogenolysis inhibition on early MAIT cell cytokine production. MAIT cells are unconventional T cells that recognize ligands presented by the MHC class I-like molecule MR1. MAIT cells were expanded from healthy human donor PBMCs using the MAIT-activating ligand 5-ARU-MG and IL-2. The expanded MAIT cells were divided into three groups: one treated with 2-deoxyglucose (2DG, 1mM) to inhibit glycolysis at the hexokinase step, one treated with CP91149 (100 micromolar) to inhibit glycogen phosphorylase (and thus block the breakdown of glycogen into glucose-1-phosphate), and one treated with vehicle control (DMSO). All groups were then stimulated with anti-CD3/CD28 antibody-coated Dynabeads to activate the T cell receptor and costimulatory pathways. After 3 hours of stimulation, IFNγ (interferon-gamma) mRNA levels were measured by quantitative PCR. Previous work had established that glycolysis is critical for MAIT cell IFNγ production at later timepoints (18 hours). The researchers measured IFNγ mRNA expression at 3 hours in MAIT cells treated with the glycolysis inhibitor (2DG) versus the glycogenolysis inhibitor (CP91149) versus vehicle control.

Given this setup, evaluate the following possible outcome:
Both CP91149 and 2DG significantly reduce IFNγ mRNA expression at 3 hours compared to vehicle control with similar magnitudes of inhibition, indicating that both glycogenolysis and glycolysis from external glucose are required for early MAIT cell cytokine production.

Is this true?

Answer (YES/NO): NO